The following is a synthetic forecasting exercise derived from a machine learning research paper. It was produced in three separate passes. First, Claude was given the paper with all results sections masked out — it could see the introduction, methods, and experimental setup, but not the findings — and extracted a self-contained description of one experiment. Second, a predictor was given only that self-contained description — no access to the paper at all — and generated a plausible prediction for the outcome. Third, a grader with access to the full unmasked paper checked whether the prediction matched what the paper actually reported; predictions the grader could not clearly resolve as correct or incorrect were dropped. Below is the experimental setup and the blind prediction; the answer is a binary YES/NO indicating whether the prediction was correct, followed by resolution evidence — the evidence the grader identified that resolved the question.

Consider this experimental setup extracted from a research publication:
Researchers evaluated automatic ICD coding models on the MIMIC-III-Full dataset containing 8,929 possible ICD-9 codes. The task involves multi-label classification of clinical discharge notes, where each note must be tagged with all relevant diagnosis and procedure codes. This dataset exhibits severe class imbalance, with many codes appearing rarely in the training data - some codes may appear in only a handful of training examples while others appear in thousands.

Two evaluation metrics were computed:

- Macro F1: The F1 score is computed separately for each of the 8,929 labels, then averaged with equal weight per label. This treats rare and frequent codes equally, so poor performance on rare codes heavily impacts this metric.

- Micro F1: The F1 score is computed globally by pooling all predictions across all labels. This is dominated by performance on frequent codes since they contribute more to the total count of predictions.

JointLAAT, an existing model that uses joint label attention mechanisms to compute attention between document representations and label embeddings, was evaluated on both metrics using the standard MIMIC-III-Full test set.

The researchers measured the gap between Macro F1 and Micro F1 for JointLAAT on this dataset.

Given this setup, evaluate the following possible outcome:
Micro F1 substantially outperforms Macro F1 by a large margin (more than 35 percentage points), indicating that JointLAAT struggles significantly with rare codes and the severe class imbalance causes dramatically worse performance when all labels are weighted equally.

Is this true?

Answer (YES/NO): YES